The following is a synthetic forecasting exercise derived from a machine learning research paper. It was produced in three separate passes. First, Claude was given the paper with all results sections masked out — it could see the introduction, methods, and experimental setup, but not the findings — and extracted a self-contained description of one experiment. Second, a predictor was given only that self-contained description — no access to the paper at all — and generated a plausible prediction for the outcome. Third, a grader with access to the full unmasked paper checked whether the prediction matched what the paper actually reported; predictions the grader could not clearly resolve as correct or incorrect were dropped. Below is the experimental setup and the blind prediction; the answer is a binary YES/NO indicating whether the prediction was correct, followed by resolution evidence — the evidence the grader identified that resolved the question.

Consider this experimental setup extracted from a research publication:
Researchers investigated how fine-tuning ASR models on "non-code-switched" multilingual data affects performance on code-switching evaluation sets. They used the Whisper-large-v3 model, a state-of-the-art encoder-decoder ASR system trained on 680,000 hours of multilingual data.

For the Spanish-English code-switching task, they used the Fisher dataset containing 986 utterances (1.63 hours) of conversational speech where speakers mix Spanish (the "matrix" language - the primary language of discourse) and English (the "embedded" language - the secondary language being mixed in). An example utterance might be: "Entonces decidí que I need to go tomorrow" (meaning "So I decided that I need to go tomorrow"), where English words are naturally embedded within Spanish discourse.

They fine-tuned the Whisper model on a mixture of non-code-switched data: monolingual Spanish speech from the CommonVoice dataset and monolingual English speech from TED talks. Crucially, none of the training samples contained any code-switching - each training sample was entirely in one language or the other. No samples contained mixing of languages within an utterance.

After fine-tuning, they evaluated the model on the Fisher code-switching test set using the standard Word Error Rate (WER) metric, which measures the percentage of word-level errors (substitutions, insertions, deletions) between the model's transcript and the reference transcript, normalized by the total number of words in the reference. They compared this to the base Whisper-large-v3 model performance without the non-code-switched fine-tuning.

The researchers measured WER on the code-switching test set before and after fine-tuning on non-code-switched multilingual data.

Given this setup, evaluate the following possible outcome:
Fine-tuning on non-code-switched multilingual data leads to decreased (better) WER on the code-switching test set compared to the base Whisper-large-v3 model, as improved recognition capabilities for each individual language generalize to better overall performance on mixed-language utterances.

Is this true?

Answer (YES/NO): YES